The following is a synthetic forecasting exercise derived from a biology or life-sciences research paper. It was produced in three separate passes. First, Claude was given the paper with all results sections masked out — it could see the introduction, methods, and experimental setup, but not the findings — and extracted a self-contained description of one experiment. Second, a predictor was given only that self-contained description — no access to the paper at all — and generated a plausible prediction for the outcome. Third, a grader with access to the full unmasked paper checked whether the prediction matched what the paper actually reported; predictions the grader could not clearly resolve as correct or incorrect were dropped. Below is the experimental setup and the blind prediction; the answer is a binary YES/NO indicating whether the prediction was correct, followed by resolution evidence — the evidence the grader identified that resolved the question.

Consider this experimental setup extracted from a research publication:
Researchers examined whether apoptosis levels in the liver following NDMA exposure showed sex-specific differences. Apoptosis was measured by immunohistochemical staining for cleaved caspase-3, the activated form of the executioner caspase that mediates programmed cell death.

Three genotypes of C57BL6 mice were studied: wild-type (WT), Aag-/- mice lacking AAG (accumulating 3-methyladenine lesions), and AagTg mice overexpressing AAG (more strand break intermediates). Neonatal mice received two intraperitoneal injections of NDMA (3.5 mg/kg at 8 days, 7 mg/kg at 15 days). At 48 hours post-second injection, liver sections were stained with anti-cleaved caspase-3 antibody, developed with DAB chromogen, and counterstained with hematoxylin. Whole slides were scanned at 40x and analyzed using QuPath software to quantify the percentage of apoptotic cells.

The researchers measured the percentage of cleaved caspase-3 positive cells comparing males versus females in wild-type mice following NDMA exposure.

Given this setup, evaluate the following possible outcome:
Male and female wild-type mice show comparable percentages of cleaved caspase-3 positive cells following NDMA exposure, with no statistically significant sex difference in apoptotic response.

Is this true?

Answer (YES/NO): YES